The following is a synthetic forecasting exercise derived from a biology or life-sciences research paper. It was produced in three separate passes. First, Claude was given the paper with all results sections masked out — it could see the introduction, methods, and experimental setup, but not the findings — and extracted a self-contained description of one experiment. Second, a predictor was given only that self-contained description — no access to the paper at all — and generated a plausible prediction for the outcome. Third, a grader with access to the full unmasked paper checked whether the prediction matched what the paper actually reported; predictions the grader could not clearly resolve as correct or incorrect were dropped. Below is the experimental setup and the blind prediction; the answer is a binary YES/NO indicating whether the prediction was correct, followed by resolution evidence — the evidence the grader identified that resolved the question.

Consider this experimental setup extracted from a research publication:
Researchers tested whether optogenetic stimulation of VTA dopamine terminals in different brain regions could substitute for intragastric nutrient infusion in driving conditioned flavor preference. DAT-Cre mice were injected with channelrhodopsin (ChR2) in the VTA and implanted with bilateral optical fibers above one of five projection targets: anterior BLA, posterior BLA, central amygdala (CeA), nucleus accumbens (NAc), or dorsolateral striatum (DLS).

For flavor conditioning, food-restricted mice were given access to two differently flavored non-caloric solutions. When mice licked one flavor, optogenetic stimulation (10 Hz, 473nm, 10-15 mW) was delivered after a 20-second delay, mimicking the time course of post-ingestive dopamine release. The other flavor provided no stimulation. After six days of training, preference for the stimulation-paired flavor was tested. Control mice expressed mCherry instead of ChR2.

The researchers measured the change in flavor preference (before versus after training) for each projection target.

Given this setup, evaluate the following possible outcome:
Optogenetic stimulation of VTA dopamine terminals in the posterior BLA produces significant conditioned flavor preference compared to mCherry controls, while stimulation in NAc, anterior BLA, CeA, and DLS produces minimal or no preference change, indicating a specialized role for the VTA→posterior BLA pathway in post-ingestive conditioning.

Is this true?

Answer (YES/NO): NO